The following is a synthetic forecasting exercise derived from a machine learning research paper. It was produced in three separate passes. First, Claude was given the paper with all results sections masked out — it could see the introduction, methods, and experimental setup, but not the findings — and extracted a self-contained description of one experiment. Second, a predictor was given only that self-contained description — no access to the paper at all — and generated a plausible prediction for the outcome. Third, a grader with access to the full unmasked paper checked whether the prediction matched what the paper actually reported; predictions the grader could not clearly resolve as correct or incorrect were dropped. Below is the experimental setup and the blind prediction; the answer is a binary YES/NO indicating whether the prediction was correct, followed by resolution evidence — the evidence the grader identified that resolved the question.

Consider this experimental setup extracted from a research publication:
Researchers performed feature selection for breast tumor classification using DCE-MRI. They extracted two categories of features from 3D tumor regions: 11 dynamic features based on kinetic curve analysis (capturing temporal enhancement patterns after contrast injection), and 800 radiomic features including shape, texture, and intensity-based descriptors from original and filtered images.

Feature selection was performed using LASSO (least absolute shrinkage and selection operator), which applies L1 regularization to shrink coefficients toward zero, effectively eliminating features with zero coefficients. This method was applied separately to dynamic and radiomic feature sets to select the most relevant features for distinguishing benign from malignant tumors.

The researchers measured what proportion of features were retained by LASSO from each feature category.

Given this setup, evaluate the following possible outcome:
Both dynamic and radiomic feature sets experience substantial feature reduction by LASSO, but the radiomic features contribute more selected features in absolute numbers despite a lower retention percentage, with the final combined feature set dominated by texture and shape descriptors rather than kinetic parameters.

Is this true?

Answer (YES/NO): NO